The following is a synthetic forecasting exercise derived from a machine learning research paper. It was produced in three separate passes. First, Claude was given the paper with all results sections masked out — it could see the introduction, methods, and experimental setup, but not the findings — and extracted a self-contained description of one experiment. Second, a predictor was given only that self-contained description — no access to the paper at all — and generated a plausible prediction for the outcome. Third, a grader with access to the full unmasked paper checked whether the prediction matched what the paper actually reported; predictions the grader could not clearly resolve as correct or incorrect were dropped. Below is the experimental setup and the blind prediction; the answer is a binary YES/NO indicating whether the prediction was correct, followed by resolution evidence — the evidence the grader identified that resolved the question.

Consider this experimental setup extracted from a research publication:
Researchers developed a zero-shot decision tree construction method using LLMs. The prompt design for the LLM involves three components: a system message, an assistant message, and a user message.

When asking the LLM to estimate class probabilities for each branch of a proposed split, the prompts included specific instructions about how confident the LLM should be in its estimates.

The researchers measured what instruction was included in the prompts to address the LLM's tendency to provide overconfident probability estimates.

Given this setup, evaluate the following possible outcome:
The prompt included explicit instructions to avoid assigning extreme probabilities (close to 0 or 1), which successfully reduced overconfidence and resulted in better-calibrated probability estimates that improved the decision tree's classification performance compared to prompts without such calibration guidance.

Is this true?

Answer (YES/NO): NO